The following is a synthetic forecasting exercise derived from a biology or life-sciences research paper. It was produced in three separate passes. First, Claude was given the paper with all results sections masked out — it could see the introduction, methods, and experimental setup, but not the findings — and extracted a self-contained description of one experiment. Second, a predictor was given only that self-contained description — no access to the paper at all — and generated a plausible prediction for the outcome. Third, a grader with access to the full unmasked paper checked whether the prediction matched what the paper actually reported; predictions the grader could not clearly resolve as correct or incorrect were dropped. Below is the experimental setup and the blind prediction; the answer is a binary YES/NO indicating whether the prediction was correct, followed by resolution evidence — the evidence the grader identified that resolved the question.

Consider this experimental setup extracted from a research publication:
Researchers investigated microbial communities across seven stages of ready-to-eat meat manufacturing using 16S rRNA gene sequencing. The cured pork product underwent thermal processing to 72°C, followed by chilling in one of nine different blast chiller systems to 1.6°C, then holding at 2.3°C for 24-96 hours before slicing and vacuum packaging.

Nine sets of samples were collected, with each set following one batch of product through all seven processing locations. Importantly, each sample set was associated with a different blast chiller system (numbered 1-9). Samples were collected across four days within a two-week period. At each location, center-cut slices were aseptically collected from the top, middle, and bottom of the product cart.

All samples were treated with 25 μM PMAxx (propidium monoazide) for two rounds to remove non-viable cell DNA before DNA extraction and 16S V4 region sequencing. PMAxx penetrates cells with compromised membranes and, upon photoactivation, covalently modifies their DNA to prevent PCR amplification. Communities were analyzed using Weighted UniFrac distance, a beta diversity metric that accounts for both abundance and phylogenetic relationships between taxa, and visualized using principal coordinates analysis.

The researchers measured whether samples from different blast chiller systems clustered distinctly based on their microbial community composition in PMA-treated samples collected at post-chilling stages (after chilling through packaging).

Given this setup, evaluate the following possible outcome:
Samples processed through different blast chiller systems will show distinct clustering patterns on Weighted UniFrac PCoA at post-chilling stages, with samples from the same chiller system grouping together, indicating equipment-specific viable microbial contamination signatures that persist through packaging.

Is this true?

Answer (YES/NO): NO